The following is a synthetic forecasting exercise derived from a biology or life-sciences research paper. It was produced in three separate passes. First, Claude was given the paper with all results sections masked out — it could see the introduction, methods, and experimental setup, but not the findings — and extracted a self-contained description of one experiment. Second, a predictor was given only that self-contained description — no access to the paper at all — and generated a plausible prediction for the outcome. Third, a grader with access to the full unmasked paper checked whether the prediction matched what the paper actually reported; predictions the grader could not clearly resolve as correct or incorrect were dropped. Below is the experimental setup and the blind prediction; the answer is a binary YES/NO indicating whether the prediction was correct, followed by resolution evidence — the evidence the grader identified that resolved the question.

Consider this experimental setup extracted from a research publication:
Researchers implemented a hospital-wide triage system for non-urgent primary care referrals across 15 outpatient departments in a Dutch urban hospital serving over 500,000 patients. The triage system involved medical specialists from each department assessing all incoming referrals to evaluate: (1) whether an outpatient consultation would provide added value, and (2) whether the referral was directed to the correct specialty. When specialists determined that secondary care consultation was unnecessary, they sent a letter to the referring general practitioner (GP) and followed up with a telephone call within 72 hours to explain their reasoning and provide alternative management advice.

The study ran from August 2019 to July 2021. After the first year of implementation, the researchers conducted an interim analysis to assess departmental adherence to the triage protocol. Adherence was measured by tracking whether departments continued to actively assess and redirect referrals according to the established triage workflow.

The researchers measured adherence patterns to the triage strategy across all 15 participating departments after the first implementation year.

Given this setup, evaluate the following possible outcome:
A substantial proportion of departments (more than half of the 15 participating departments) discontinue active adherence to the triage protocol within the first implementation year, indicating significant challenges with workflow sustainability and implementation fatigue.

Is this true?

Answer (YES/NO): YES